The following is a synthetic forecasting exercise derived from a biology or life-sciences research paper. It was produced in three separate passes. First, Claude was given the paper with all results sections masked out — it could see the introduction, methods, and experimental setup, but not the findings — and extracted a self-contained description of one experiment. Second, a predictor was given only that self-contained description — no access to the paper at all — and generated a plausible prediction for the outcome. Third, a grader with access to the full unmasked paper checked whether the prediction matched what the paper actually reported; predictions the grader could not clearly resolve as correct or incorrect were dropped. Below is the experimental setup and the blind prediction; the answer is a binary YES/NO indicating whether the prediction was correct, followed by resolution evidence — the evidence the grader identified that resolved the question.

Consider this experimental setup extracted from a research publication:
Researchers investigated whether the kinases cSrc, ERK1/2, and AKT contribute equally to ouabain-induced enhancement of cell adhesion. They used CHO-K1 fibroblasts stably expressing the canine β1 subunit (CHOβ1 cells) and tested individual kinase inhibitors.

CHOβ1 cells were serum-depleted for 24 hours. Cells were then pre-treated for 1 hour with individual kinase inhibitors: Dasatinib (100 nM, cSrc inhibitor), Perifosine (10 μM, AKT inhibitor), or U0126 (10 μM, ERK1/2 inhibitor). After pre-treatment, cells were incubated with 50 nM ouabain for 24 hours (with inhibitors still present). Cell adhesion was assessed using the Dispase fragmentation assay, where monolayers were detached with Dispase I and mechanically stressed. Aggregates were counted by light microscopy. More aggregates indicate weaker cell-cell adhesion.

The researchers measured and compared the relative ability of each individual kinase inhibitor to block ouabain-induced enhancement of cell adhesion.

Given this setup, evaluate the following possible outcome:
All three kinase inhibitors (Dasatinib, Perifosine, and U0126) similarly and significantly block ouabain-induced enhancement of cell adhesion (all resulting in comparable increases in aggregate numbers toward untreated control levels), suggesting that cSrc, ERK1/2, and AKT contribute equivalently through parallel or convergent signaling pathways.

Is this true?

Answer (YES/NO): NO